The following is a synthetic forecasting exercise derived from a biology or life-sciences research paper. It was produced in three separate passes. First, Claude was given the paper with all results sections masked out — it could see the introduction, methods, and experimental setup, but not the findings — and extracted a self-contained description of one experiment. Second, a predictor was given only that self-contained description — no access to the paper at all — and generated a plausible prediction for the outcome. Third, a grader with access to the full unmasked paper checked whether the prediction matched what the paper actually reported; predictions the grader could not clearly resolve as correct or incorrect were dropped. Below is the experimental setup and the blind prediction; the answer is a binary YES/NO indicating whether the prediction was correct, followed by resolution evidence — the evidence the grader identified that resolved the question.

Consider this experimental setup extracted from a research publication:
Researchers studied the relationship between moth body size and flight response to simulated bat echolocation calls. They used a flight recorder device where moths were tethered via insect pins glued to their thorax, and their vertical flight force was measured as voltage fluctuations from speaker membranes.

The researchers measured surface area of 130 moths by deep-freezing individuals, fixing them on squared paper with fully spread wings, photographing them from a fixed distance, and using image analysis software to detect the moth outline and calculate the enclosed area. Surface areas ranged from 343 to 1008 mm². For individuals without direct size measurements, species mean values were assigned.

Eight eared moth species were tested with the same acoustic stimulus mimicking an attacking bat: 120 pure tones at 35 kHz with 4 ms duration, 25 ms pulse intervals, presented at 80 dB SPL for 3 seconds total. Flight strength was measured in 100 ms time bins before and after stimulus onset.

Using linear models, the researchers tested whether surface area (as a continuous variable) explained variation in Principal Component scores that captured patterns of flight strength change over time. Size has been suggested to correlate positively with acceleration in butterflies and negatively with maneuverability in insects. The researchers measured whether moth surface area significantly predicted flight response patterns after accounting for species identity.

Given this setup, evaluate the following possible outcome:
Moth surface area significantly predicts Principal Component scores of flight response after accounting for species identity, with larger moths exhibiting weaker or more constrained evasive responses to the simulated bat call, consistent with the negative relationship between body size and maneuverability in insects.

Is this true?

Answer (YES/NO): NO